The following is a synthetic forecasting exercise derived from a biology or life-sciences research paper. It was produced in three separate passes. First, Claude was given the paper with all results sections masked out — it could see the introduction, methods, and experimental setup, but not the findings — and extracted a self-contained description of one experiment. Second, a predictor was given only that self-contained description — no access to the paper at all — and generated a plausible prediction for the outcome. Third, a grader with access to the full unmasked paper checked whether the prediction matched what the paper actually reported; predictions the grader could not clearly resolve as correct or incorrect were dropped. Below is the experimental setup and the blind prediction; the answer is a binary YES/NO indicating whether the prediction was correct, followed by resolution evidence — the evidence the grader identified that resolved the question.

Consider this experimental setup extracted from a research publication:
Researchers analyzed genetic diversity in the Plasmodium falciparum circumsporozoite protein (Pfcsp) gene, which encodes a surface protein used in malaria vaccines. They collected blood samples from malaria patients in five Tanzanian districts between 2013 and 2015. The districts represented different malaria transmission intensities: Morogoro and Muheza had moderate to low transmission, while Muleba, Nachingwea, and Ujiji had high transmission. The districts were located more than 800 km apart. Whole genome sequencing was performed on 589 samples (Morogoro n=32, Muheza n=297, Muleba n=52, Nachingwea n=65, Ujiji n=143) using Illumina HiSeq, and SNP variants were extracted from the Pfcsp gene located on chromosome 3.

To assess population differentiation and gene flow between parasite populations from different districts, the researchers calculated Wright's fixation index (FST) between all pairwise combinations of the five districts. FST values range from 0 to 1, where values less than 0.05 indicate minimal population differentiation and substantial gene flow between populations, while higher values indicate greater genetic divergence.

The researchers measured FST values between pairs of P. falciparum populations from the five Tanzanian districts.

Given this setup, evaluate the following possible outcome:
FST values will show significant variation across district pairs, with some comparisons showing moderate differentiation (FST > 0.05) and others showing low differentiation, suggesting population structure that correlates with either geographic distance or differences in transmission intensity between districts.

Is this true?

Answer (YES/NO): NO